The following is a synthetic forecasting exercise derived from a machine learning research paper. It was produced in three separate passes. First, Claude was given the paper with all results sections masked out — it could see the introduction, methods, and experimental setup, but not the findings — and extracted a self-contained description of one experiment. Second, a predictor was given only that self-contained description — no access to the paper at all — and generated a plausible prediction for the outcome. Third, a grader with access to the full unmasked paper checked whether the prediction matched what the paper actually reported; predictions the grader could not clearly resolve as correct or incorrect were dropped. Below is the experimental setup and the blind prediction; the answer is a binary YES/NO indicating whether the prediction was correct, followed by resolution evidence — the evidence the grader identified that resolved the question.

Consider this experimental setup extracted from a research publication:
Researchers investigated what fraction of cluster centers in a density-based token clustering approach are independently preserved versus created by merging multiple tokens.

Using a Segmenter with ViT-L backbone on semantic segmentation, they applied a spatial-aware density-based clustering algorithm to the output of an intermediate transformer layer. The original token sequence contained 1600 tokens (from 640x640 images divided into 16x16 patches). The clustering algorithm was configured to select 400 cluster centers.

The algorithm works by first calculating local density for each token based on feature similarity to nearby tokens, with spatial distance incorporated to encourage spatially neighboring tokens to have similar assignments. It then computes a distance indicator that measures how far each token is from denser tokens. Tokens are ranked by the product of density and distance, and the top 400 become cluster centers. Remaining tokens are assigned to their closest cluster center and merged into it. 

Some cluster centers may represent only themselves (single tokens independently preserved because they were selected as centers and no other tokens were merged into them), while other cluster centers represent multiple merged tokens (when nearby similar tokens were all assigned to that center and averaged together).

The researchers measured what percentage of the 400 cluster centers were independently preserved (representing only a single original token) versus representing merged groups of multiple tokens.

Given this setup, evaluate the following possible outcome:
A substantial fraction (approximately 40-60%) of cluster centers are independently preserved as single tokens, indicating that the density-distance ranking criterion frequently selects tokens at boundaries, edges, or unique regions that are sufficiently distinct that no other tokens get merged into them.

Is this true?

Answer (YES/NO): NO